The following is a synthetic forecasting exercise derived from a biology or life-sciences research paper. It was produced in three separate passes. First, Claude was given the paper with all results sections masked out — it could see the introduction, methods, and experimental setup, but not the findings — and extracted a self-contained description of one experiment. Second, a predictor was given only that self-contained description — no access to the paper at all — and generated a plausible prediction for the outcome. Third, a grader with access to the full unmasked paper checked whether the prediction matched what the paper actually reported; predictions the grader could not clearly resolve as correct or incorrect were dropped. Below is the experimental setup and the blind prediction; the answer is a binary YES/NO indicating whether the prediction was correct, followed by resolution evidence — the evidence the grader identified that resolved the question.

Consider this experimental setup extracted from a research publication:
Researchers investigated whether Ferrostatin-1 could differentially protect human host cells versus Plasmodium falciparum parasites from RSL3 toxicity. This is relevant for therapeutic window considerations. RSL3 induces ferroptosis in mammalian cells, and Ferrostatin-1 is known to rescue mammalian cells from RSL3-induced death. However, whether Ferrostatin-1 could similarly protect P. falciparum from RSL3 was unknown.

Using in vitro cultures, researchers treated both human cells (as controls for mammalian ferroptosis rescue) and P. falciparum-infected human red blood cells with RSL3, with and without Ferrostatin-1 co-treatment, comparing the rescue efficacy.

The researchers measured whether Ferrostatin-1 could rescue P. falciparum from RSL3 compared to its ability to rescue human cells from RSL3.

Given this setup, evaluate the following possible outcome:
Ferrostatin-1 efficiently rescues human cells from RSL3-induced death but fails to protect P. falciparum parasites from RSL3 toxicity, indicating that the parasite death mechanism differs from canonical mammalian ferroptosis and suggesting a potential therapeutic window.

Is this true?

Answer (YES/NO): YES